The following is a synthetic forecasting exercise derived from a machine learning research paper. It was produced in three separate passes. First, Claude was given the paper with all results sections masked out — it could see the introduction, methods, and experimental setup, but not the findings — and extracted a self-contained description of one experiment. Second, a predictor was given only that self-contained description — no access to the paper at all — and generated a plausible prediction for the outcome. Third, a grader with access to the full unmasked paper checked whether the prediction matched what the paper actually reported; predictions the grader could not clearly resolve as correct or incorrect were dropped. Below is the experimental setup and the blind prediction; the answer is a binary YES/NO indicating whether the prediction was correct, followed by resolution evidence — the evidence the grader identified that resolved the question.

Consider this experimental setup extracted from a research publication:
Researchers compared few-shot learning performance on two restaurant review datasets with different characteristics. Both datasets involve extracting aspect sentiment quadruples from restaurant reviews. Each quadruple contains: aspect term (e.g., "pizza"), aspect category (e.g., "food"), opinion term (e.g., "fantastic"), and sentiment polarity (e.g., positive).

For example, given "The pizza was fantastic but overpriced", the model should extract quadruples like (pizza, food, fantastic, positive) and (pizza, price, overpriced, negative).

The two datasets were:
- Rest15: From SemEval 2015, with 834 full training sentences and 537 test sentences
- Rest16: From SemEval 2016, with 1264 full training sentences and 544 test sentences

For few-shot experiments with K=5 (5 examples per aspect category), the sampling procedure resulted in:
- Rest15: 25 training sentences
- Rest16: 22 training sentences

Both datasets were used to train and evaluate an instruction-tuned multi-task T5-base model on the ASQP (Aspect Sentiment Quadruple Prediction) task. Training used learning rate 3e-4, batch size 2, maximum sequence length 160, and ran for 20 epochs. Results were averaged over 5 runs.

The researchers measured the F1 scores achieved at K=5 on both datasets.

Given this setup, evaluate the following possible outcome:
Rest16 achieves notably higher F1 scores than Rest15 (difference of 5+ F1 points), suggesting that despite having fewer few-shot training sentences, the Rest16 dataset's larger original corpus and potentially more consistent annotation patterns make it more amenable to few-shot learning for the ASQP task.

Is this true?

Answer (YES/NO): YES